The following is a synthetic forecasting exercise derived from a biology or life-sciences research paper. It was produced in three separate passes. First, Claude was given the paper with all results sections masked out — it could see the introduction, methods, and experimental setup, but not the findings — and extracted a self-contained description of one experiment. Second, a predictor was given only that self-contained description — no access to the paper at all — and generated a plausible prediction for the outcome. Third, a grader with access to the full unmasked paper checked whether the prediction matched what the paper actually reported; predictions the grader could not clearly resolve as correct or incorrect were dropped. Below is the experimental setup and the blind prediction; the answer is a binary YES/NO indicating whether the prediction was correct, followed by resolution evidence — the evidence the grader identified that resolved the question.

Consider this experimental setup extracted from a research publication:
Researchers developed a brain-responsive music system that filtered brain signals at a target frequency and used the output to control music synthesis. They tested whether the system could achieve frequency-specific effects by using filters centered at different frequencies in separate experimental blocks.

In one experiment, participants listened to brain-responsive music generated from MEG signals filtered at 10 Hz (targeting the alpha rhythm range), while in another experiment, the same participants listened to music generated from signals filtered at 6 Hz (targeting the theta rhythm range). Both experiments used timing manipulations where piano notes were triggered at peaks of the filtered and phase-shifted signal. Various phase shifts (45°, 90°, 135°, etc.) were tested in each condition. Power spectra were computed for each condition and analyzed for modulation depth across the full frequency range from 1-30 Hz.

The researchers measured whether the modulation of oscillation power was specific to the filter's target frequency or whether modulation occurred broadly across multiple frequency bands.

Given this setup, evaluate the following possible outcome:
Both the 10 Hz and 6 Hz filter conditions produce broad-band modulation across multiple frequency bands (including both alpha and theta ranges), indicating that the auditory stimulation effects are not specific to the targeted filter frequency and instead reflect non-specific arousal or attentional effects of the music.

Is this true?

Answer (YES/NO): NO